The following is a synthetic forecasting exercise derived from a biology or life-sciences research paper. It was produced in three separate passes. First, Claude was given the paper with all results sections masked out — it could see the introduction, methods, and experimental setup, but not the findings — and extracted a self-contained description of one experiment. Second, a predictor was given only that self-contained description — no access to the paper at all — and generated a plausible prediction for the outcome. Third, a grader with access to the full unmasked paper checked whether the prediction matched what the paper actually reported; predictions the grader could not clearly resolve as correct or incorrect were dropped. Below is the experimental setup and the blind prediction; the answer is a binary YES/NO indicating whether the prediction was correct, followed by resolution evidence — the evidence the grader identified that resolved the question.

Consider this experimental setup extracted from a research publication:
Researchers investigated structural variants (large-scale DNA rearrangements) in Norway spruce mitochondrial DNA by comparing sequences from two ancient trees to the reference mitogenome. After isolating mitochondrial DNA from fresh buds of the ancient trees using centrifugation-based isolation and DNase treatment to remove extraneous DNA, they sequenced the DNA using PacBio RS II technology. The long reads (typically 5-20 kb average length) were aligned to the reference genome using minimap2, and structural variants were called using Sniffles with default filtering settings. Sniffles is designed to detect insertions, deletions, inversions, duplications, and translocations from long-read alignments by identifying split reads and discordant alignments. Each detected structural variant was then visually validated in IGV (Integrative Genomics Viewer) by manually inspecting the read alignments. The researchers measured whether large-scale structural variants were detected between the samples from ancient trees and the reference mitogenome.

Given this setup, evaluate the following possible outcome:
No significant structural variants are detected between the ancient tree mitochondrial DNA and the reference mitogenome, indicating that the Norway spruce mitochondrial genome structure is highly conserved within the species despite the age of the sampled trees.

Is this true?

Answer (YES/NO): NO